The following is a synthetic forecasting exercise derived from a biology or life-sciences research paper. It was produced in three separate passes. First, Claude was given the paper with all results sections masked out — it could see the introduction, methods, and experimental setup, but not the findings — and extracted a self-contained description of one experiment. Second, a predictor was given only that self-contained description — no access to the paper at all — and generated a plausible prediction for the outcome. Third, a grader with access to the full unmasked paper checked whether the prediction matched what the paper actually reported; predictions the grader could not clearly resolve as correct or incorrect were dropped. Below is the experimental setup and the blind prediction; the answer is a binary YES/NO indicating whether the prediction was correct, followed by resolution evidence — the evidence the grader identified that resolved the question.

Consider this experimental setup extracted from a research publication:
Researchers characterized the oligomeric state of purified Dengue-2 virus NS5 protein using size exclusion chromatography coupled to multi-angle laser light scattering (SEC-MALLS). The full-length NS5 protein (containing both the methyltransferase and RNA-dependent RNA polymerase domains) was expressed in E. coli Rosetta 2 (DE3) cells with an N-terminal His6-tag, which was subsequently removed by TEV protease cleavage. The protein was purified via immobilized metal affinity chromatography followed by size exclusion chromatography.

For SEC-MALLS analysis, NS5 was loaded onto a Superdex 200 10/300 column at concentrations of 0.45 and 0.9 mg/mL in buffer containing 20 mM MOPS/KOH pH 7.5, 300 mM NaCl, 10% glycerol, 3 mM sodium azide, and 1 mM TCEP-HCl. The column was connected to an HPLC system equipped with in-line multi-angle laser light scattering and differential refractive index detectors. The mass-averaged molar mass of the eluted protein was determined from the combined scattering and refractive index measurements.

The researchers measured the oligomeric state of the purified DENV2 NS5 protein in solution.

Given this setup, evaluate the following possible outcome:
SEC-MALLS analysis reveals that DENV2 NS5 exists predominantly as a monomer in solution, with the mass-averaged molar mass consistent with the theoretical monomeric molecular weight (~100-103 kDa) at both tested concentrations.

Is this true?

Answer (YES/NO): YES